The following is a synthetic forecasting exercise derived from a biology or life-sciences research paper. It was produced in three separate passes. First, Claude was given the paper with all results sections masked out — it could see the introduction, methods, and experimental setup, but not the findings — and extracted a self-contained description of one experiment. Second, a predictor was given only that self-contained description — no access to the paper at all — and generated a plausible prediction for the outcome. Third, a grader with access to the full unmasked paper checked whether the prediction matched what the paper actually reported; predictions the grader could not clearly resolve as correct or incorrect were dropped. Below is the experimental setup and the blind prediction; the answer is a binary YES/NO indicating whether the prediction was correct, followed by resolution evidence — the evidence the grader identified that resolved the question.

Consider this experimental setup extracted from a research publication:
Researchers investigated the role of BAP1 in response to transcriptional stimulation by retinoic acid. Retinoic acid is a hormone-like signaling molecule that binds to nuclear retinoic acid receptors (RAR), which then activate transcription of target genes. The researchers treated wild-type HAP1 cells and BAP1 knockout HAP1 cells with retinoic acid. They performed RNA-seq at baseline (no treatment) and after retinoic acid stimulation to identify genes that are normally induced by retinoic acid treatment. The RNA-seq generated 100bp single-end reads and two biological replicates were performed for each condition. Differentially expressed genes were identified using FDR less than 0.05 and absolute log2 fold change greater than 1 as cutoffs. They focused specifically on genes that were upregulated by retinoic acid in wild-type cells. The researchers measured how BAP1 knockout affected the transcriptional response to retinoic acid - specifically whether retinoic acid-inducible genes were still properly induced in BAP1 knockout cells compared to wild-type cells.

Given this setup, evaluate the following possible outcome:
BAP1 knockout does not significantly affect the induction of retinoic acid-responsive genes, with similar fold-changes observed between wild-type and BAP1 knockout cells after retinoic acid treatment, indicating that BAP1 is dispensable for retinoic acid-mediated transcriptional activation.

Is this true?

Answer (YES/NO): NO